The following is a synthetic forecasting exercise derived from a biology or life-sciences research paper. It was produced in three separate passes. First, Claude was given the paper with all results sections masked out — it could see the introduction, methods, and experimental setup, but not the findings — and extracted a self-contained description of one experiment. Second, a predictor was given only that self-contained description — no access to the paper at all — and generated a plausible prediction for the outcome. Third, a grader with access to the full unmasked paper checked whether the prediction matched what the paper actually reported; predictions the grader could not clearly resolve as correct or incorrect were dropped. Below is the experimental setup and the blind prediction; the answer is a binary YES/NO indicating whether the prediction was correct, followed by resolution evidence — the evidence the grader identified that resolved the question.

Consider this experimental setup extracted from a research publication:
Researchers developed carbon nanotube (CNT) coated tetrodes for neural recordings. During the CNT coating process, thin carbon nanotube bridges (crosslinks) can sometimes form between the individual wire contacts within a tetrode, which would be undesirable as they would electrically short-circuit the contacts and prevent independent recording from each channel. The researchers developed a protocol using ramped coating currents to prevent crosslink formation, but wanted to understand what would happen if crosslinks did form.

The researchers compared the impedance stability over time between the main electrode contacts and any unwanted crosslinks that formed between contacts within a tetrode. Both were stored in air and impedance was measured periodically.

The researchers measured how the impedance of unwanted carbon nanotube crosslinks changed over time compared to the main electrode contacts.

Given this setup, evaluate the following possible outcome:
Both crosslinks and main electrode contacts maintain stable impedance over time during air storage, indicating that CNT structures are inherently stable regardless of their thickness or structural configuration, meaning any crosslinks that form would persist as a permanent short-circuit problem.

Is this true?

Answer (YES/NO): NO